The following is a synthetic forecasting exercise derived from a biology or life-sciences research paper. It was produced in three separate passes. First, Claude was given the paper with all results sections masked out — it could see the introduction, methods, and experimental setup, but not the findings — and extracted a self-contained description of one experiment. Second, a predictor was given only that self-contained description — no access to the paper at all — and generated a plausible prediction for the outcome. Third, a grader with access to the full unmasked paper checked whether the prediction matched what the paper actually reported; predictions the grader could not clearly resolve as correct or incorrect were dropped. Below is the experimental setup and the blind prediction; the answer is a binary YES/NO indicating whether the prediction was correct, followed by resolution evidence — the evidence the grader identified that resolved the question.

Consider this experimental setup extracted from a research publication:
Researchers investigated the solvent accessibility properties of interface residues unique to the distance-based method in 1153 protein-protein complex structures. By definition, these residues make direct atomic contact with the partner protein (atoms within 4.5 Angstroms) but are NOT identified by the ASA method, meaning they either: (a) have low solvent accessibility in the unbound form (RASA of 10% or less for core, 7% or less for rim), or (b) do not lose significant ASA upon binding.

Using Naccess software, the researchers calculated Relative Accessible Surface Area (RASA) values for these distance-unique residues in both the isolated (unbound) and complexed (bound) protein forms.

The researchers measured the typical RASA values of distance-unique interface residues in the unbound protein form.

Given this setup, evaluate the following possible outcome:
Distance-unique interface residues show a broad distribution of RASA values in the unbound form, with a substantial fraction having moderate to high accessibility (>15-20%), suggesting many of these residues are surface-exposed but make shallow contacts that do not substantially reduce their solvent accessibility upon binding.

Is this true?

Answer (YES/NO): NO